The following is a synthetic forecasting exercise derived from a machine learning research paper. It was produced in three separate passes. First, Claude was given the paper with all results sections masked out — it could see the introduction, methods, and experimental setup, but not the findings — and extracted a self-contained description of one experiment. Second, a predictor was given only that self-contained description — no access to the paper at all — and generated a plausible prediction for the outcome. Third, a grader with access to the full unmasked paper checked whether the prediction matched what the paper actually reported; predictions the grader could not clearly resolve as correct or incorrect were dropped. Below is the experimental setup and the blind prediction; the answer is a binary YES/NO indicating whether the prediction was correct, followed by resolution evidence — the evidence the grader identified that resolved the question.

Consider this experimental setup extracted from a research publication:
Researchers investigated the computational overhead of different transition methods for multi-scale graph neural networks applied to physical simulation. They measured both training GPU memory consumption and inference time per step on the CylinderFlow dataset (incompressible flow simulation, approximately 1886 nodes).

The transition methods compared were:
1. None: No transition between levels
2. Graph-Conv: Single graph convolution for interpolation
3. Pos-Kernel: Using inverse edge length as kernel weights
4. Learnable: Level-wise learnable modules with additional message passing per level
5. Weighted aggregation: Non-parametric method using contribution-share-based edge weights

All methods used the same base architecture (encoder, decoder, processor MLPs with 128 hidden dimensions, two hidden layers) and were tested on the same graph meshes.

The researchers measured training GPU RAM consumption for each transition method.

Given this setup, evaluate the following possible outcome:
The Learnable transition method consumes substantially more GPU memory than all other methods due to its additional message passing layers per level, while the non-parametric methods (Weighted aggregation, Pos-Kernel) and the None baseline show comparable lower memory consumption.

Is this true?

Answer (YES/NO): YES